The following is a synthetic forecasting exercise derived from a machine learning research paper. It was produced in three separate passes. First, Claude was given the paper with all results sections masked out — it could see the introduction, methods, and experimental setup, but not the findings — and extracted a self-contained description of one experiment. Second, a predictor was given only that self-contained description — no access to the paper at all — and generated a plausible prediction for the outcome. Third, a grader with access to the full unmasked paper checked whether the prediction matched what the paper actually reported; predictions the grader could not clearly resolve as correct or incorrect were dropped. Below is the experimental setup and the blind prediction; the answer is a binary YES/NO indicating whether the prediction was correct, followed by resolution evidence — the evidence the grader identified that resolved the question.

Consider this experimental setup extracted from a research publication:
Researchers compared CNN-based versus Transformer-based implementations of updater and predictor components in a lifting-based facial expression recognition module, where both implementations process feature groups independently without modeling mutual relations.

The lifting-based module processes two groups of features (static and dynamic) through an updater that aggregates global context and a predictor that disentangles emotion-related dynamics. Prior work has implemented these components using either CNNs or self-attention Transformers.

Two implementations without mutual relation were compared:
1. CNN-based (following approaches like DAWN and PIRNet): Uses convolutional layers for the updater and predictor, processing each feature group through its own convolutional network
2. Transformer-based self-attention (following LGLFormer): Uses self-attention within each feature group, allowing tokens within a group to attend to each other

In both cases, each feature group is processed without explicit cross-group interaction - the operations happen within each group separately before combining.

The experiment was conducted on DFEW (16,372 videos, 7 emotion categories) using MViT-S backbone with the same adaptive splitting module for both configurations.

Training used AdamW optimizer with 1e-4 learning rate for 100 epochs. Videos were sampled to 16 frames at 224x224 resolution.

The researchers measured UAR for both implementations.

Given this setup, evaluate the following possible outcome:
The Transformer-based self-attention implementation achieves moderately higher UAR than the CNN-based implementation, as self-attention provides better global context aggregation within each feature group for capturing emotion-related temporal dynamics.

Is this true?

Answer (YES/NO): NO